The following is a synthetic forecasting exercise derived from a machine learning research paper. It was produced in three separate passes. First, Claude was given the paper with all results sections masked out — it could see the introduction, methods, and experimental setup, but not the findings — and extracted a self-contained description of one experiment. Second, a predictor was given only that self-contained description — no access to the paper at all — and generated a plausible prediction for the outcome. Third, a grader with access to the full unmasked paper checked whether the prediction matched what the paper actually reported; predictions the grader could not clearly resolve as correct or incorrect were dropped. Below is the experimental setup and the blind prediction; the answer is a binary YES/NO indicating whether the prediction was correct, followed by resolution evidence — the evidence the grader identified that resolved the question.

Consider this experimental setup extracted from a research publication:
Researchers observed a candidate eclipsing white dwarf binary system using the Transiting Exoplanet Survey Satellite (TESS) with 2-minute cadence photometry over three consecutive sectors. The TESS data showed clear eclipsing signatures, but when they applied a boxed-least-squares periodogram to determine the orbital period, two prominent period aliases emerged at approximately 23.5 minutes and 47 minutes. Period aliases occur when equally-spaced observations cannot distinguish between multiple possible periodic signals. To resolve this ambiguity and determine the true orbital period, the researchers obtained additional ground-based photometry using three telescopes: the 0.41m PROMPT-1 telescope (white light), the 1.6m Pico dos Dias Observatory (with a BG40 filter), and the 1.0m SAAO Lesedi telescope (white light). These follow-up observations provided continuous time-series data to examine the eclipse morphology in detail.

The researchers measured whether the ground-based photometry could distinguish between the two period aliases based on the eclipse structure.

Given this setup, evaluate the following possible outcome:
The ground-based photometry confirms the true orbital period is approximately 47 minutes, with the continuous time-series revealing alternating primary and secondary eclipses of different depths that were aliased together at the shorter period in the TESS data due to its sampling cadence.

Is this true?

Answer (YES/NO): YES